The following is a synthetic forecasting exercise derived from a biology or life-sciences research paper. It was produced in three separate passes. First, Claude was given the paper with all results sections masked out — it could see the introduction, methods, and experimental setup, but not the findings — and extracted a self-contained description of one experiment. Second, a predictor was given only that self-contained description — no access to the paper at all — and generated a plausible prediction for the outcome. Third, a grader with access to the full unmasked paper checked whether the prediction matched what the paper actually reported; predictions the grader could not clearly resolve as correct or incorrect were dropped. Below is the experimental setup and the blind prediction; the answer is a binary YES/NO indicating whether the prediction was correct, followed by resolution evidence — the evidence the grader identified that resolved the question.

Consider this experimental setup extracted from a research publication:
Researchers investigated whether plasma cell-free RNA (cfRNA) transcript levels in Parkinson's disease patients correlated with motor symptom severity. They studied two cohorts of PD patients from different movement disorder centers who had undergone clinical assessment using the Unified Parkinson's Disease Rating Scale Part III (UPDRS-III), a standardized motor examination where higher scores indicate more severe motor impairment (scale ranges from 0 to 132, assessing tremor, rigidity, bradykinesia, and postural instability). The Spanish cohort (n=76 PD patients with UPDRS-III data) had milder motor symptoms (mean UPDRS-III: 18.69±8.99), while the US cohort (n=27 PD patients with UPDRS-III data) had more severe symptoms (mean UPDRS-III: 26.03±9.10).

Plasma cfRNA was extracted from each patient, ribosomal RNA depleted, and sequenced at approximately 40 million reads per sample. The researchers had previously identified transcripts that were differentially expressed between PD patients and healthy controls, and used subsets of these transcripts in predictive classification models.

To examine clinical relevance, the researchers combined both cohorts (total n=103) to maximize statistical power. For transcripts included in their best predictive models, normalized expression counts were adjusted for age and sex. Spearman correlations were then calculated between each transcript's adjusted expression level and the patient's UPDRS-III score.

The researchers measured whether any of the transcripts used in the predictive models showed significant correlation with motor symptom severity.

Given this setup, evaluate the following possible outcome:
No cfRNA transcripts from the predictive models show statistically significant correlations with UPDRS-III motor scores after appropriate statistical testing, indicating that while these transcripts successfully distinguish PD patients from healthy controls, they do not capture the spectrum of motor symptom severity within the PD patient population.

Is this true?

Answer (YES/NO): NO